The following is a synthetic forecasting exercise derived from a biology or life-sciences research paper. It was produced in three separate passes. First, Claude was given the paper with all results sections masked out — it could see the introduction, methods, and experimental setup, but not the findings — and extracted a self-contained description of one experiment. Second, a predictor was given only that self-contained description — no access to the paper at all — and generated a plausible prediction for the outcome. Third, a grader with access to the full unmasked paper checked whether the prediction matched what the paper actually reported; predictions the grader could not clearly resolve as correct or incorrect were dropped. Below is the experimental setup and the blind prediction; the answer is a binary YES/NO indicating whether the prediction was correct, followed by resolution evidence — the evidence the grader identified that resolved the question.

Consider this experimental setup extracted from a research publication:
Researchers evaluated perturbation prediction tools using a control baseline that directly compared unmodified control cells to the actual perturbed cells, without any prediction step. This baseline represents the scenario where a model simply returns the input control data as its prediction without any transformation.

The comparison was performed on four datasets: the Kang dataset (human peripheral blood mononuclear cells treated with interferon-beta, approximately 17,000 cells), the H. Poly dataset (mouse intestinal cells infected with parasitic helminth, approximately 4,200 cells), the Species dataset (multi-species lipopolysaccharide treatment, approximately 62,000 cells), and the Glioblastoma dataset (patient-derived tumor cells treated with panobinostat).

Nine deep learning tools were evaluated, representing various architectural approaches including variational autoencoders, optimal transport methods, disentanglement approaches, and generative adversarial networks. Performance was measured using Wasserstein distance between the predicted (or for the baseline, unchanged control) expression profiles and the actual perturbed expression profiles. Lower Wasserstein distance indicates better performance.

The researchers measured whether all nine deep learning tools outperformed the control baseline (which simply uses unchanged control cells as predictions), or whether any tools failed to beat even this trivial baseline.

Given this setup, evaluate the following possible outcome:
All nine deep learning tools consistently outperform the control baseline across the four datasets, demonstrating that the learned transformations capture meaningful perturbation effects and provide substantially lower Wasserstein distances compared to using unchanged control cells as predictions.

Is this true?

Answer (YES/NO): NO